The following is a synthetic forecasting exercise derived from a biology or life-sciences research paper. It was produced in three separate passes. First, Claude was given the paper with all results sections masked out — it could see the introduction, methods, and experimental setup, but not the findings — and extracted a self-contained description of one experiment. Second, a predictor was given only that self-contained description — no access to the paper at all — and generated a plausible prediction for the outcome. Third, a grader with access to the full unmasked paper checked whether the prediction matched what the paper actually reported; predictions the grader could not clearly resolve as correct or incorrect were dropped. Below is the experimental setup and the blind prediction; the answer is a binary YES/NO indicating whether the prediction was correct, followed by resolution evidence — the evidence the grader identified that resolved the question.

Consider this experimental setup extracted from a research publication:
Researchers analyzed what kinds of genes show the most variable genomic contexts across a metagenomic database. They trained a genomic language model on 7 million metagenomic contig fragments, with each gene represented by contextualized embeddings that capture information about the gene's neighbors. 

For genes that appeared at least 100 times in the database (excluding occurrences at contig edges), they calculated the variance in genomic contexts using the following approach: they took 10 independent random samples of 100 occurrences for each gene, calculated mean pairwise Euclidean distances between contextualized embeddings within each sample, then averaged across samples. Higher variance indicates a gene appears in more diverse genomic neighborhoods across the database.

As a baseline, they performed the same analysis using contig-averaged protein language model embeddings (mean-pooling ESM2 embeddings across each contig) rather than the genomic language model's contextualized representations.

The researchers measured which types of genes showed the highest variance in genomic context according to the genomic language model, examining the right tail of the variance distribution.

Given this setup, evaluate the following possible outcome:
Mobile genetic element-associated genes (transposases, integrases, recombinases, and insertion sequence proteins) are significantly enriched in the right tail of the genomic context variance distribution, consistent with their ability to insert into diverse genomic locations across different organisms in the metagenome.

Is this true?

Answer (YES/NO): YES